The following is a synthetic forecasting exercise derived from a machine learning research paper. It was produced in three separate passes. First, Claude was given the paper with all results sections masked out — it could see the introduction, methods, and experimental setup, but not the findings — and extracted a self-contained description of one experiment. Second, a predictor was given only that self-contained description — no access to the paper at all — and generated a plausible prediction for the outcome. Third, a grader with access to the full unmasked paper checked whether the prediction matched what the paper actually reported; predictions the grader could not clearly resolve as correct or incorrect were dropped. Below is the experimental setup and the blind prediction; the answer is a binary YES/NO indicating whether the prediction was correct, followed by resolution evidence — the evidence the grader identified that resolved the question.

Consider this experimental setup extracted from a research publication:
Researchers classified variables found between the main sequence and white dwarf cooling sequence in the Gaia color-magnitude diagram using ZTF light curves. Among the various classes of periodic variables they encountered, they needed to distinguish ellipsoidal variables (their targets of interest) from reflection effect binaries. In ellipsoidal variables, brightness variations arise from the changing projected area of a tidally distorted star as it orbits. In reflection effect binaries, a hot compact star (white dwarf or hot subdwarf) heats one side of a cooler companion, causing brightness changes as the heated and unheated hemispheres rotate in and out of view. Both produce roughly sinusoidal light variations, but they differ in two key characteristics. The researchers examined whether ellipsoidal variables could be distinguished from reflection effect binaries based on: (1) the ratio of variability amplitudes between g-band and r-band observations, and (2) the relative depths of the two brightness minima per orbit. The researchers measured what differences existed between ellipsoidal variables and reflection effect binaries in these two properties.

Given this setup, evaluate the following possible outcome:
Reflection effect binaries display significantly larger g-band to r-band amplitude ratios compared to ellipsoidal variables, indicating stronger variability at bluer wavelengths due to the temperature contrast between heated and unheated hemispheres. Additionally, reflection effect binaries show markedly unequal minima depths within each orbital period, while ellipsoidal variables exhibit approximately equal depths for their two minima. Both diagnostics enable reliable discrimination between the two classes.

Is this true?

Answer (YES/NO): NO